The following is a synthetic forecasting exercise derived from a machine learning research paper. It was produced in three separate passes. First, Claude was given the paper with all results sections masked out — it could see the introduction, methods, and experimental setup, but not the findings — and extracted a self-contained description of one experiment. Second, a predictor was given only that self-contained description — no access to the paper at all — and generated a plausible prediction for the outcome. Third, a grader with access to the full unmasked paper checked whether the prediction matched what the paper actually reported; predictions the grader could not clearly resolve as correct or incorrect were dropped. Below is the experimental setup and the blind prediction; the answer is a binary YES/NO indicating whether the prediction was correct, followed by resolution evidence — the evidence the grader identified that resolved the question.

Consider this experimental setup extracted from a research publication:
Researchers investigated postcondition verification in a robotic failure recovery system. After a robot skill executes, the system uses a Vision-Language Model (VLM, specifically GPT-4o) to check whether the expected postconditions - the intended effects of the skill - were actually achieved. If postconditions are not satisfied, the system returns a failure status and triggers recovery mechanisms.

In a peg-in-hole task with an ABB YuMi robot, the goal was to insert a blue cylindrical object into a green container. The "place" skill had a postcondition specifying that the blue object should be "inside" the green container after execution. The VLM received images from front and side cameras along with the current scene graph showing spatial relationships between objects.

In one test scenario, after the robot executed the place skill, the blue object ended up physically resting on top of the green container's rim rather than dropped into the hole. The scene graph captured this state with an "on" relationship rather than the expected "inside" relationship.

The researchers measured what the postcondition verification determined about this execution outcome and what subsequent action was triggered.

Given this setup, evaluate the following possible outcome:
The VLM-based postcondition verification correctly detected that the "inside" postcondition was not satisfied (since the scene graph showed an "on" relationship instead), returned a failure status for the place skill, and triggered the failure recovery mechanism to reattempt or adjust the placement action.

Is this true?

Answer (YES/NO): YES